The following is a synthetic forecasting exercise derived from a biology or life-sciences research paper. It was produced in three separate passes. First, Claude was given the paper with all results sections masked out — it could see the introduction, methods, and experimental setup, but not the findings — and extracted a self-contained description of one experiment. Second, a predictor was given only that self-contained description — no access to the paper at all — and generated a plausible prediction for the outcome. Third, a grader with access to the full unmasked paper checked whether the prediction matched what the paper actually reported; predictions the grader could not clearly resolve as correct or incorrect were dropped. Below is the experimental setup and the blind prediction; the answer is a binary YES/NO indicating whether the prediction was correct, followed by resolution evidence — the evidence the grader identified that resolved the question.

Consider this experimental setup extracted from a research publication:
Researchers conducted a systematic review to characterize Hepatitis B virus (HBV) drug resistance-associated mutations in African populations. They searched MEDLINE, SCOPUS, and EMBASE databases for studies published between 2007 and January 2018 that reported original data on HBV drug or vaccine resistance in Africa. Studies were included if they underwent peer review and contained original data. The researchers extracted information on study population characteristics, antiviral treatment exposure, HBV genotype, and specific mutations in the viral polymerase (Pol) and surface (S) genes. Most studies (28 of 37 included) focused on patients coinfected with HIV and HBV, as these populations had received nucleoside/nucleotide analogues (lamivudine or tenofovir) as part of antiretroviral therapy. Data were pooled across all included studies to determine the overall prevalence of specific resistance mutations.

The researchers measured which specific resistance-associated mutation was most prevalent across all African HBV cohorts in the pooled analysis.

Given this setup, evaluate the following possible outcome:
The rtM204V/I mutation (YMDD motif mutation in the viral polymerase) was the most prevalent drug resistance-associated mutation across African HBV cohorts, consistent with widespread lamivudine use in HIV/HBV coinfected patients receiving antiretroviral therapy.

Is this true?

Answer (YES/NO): YES